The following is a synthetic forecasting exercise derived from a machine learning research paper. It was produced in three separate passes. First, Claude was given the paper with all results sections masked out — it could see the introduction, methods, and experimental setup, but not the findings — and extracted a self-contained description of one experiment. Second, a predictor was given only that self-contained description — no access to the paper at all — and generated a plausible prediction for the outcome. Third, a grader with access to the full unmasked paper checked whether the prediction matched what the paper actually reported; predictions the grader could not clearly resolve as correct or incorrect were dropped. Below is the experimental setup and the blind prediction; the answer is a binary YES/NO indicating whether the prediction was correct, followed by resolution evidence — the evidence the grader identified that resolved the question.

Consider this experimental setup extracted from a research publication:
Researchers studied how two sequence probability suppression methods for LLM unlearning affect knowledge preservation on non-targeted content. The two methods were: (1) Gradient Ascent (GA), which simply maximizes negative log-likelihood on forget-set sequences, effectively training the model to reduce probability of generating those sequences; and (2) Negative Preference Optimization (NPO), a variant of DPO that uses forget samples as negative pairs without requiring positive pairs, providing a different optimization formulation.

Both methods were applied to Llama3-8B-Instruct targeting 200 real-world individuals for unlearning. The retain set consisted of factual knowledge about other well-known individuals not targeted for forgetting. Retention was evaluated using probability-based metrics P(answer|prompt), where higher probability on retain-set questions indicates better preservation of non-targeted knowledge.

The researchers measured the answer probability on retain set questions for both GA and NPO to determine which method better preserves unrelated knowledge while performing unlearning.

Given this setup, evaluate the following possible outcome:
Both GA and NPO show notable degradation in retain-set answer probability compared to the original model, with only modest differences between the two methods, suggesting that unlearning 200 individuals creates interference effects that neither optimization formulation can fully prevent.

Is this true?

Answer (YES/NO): YES